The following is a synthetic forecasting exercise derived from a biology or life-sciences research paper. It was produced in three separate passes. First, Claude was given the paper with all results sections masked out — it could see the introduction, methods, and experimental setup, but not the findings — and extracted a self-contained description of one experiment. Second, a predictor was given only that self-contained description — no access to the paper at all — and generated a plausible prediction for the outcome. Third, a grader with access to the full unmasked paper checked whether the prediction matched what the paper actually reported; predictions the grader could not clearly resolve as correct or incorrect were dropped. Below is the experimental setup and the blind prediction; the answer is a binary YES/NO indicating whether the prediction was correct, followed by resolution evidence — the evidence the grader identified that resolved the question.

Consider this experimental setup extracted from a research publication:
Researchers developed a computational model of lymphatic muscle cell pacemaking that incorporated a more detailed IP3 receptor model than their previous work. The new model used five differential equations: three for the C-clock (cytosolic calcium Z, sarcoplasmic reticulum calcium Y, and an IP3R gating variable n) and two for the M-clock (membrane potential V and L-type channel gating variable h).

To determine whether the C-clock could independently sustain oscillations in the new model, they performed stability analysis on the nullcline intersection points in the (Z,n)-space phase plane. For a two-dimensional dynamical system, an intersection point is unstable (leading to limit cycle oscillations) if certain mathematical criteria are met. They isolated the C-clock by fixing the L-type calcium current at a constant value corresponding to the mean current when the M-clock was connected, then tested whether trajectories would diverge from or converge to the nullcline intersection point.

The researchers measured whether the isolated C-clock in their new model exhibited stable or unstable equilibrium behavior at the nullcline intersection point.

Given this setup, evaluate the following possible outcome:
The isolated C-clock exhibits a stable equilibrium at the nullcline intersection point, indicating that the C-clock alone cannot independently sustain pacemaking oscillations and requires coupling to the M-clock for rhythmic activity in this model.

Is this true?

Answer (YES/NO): NO